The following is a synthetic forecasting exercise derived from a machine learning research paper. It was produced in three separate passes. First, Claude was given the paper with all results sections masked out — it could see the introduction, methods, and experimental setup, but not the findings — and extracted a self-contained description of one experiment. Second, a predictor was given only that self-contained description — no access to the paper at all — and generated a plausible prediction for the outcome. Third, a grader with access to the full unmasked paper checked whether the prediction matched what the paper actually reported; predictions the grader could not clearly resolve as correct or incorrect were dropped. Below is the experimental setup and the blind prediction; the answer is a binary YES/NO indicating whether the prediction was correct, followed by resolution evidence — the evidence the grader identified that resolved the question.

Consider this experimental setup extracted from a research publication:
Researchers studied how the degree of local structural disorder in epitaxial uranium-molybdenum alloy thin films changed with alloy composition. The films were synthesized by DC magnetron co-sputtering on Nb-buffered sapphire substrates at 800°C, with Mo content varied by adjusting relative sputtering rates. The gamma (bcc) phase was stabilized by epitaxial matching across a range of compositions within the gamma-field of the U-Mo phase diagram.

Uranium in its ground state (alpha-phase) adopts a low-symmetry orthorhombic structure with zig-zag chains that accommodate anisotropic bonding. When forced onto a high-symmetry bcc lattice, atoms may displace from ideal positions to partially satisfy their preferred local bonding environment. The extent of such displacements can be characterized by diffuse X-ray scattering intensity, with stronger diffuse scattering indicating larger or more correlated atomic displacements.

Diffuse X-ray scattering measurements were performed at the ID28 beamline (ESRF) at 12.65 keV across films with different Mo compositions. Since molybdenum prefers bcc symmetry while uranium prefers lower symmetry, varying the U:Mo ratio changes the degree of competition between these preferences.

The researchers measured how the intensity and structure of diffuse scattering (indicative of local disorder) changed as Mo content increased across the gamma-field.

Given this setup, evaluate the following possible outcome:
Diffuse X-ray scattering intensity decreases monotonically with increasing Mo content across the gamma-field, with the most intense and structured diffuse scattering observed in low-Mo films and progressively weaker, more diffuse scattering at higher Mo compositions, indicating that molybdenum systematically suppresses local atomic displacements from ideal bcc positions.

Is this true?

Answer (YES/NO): YES